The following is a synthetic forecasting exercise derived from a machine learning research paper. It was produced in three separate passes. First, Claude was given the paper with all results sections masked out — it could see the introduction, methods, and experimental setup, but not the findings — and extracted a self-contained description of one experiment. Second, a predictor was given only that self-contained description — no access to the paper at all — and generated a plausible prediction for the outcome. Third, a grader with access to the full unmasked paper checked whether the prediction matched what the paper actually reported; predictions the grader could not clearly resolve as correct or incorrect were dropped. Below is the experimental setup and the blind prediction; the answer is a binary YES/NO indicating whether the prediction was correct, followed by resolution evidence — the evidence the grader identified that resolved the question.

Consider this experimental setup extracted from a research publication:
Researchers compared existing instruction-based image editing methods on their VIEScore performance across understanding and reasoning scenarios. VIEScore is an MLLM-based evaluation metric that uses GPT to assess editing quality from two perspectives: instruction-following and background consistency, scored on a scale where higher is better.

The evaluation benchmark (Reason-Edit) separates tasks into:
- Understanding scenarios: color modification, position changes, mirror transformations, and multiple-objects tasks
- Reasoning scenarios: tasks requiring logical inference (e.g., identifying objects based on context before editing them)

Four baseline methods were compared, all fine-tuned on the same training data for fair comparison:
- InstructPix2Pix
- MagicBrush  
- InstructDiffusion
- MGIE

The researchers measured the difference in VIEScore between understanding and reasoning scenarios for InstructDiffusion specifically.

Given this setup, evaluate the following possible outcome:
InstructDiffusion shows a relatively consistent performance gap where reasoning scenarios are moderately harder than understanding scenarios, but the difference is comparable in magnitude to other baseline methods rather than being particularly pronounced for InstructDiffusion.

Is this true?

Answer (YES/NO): NO